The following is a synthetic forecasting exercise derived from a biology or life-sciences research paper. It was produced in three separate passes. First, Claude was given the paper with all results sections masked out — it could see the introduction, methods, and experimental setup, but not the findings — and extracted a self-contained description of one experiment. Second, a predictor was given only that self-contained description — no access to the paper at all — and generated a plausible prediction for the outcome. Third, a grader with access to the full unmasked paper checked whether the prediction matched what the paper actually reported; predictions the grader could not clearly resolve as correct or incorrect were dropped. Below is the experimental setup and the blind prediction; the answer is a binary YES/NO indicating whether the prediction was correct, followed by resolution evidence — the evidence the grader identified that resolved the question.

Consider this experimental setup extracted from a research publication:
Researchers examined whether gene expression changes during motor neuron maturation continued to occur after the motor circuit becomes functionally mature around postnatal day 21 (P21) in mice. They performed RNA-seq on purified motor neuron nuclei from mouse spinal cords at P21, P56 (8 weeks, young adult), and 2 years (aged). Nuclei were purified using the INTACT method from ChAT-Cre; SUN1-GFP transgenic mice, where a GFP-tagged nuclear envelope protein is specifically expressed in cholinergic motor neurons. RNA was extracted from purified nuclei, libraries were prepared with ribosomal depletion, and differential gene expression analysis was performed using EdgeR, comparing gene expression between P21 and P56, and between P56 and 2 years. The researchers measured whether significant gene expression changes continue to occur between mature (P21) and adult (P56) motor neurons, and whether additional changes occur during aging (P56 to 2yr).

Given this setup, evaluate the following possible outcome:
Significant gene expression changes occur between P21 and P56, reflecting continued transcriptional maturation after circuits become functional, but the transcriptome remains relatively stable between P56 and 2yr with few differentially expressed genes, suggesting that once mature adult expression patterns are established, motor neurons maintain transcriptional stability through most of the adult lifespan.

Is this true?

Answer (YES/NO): NO